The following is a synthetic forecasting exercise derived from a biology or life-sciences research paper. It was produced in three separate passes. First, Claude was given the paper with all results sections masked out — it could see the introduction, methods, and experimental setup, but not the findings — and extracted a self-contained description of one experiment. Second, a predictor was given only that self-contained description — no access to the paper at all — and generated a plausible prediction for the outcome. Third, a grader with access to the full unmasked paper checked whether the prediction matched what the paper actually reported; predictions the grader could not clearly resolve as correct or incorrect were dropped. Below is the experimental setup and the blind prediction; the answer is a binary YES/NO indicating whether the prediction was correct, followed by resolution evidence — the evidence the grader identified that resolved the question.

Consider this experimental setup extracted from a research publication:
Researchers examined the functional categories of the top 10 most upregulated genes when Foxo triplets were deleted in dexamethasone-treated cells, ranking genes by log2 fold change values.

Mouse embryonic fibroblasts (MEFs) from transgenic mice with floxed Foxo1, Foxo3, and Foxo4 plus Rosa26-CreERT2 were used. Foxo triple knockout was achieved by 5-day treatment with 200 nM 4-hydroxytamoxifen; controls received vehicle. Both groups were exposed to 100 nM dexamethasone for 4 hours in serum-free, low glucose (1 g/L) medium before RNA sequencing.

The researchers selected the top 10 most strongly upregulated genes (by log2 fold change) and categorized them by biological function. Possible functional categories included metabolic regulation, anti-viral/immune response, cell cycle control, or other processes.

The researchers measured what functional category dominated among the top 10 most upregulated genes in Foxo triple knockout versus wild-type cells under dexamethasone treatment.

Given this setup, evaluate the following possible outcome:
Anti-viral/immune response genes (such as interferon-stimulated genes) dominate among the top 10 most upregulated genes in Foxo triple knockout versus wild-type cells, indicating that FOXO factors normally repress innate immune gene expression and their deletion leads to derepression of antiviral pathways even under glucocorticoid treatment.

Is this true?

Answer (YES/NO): YES